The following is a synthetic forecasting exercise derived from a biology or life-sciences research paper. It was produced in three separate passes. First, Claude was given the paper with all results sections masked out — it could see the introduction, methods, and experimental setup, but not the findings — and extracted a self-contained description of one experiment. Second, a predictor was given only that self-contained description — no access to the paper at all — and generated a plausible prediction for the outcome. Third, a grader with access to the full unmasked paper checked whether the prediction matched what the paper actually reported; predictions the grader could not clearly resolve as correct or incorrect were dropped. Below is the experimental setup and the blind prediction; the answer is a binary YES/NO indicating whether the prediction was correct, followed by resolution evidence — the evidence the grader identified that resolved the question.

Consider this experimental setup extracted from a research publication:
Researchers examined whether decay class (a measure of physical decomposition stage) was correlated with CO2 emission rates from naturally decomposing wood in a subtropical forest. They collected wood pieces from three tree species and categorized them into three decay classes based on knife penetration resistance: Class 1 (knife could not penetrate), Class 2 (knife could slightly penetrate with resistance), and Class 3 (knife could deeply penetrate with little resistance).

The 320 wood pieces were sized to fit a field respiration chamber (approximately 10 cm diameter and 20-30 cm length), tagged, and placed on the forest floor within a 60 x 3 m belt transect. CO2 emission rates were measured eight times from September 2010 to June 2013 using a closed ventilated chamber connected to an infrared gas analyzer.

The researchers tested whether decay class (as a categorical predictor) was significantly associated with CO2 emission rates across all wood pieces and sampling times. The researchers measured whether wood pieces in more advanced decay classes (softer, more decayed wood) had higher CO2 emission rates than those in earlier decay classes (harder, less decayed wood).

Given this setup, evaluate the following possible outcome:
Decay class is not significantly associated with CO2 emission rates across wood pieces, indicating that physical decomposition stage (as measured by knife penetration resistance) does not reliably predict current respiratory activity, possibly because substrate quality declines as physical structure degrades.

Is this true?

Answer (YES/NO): YES